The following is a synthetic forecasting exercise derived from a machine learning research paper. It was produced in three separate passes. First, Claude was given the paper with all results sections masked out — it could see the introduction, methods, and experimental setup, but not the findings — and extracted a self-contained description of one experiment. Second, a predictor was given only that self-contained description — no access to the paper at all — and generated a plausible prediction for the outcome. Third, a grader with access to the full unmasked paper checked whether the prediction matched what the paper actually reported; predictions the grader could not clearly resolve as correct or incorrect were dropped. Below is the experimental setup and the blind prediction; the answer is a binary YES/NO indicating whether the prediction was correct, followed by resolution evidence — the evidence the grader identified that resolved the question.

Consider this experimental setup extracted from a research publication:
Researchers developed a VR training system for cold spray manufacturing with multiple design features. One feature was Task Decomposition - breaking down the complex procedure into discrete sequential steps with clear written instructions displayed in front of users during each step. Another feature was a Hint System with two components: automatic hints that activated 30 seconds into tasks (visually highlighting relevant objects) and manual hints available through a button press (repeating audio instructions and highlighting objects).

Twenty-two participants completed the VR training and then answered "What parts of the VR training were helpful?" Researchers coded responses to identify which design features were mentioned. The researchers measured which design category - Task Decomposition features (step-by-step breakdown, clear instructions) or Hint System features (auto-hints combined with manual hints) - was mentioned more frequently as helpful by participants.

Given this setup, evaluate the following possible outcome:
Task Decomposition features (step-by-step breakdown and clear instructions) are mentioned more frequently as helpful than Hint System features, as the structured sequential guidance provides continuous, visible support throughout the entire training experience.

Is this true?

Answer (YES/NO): YES